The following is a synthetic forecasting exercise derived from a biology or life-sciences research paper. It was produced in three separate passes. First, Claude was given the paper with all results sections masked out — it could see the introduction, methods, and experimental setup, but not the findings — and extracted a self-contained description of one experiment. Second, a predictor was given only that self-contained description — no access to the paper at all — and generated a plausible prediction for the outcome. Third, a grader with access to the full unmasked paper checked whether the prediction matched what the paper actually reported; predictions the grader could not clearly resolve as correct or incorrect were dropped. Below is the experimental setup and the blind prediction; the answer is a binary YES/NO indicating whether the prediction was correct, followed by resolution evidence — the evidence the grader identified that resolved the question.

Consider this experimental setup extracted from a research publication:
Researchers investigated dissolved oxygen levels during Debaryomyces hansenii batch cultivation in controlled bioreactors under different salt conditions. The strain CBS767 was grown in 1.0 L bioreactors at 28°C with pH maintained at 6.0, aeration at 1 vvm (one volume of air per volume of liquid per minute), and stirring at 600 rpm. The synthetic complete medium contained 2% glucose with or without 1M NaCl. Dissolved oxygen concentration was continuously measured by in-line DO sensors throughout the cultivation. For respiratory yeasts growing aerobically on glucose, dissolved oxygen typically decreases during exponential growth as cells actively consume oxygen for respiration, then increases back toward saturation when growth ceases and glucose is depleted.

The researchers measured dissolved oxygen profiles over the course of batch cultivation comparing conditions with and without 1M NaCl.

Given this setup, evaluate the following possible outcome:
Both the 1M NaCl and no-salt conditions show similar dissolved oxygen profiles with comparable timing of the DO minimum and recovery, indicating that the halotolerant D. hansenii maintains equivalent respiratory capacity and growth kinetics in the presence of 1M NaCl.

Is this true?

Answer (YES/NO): NO